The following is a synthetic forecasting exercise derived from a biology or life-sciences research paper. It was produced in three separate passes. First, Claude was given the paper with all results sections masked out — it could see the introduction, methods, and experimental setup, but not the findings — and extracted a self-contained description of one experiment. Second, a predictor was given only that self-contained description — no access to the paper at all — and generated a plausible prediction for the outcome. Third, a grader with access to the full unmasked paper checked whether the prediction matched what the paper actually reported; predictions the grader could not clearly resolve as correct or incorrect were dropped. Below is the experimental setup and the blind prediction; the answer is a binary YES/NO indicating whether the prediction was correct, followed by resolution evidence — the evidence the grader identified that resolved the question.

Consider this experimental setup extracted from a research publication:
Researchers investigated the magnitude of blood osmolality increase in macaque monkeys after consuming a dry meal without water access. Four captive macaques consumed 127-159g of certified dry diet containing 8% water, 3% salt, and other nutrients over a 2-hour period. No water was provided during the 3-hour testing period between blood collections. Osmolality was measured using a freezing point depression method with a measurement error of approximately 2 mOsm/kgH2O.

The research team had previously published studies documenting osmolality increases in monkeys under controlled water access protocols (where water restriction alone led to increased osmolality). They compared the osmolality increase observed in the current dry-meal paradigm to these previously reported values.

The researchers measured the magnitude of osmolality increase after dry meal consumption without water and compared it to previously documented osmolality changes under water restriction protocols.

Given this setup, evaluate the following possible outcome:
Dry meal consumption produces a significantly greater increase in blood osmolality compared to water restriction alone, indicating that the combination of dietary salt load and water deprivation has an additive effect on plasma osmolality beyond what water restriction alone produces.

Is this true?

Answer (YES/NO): NO